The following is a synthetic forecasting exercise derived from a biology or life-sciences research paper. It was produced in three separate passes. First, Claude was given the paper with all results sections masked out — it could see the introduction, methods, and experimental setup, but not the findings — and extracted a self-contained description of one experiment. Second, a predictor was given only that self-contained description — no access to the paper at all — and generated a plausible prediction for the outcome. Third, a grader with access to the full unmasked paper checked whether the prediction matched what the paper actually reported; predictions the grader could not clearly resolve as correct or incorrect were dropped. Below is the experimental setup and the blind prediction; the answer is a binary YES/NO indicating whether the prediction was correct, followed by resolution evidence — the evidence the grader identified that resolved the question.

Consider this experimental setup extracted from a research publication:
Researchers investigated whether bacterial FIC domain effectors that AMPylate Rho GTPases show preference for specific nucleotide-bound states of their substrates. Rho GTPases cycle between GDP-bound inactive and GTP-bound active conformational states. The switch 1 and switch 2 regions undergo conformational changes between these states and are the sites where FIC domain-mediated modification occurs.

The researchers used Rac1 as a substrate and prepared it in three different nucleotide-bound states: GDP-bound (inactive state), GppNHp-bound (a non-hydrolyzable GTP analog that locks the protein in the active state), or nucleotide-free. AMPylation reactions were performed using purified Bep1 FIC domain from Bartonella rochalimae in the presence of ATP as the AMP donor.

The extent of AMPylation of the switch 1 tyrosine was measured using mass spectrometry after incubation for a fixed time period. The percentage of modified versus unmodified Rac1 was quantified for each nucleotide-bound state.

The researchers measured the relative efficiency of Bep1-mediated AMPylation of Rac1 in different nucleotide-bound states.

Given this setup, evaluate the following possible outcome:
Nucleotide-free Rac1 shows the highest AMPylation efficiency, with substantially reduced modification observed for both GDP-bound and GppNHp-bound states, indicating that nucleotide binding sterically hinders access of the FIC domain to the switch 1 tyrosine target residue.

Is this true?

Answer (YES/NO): NO